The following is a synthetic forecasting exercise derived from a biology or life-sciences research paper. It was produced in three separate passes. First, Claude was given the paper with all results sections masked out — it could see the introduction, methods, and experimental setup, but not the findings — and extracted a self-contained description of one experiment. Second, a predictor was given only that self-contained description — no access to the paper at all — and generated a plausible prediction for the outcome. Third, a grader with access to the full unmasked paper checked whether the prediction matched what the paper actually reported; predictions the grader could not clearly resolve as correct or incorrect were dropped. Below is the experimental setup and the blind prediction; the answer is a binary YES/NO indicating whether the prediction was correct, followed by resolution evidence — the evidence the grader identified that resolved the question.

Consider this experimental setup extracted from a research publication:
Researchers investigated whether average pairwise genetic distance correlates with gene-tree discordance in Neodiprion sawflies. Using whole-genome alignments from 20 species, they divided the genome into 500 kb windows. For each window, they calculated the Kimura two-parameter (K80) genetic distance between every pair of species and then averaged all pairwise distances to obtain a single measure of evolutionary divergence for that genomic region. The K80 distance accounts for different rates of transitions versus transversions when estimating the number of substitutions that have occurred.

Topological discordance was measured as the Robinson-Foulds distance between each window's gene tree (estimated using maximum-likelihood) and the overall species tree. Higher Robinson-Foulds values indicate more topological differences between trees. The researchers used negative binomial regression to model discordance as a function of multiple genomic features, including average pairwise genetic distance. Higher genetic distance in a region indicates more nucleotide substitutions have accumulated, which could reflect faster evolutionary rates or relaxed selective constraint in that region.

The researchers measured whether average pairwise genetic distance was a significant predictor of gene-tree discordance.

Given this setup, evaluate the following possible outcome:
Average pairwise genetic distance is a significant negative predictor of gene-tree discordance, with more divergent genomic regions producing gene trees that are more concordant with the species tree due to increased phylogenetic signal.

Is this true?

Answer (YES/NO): NO